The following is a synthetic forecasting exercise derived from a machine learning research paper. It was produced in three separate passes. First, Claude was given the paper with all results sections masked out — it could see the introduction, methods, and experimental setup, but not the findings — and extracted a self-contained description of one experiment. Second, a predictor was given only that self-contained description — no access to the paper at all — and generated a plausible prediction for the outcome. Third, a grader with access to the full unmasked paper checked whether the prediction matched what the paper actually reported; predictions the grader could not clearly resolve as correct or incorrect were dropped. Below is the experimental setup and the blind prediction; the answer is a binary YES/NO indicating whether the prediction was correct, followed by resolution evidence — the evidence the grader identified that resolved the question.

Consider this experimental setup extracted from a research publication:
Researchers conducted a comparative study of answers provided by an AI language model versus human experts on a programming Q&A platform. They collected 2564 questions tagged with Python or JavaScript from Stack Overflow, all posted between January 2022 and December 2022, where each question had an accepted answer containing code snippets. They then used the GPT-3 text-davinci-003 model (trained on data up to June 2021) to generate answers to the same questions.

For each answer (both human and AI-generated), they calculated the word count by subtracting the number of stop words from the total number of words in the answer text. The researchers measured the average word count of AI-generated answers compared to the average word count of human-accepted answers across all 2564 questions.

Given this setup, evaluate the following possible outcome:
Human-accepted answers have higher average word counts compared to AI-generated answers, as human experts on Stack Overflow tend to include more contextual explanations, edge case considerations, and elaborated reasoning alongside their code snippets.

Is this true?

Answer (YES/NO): YES